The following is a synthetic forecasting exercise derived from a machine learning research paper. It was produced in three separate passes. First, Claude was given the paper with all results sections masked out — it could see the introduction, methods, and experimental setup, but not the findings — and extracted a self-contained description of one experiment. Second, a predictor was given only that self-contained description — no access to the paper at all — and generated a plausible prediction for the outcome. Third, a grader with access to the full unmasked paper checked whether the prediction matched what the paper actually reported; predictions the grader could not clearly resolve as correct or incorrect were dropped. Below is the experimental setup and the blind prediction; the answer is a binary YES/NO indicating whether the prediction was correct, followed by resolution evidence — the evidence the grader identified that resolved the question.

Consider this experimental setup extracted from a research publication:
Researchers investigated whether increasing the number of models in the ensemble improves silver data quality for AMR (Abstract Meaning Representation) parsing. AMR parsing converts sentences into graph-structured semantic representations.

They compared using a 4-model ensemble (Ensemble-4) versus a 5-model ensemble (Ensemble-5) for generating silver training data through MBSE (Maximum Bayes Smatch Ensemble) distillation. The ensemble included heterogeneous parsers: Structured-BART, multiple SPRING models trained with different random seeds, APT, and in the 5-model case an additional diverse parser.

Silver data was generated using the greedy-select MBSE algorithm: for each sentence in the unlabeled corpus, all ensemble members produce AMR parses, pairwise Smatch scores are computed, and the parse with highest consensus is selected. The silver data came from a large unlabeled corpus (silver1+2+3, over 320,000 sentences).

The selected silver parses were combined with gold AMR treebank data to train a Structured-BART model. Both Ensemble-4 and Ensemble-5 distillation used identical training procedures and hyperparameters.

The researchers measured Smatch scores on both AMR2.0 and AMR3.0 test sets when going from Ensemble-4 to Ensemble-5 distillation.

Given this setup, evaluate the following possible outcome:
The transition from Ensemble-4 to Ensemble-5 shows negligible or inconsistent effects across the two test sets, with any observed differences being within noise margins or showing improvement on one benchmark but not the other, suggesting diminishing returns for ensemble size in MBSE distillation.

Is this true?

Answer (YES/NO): NO